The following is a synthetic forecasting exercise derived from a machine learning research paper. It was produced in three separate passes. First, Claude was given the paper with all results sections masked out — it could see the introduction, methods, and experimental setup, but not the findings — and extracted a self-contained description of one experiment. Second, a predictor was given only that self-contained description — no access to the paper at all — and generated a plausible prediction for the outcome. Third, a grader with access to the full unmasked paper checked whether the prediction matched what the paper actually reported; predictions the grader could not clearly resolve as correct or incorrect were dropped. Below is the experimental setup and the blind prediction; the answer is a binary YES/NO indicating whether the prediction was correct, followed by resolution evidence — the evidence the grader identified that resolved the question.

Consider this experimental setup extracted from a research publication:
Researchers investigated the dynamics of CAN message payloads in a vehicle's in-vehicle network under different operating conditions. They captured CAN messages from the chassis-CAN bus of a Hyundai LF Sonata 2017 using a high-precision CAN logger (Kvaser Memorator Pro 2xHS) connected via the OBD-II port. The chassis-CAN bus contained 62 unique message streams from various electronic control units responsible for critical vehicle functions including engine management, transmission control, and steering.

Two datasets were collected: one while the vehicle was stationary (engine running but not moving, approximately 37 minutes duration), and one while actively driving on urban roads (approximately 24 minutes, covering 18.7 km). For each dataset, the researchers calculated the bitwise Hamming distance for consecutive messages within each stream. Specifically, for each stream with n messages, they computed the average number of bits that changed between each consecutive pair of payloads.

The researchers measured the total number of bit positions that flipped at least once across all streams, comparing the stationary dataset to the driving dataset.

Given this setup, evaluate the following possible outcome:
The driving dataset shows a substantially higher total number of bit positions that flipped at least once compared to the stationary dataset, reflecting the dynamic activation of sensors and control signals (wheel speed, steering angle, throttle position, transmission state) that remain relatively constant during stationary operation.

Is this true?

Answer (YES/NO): YES